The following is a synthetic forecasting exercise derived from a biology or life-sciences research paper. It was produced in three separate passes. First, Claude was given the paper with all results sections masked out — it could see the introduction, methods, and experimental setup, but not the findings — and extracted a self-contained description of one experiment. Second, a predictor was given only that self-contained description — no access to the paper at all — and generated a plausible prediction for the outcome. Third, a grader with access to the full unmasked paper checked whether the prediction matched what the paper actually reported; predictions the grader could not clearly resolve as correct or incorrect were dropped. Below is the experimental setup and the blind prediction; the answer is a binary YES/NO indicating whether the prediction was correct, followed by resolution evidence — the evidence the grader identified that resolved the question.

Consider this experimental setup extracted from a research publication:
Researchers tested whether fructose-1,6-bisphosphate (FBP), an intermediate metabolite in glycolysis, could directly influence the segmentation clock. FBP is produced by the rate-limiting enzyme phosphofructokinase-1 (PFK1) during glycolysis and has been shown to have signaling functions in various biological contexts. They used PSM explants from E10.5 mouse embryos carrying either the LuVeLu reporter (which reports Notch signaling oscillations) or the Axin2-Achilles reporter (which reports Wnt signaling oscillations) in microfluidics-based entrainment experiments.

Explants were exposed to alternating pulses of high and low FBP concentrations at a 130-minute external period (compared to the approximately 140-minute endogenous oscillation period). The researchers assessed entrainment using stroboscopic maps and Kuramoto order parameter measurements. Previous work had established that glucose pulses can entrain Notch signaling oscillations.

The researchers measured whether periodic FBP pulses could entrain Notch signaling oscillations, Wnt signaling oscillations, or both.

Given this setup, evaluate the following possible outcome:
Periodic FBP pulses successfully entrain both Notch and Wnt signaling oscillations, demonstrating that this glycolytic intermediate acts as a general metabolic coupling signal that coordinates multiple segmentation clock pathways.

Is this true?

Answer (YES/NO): NO